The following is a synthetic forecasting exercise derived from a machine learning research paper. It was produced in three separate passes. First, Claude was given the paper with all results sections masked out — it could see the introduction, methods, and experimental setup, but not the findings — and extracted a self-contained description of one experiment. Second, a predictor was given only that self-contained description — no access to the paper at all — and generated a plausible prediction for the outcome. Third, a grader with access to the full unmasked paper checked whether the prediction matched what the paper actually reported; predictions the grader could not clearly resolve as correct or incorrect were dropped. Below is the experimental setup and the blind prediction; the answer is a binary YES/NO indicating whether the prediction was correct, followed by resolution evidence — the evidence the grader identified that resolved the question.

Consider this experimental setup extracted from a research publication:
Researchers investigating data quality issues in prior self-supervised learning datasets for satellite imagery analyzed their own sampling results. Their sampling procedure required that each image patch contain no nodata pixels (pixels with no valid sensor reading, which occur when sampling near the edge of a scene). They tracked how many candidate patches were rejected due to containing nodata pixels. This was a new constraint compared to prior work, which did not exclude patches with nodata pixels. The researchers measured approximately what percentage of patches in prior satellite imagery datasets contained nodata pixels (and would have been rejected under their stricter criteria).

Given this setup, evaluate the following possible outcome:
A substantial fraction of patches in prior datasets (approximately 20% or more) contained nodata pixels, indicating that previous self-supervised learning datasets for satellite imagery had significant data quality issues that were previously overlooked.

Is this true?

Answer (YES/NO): YES